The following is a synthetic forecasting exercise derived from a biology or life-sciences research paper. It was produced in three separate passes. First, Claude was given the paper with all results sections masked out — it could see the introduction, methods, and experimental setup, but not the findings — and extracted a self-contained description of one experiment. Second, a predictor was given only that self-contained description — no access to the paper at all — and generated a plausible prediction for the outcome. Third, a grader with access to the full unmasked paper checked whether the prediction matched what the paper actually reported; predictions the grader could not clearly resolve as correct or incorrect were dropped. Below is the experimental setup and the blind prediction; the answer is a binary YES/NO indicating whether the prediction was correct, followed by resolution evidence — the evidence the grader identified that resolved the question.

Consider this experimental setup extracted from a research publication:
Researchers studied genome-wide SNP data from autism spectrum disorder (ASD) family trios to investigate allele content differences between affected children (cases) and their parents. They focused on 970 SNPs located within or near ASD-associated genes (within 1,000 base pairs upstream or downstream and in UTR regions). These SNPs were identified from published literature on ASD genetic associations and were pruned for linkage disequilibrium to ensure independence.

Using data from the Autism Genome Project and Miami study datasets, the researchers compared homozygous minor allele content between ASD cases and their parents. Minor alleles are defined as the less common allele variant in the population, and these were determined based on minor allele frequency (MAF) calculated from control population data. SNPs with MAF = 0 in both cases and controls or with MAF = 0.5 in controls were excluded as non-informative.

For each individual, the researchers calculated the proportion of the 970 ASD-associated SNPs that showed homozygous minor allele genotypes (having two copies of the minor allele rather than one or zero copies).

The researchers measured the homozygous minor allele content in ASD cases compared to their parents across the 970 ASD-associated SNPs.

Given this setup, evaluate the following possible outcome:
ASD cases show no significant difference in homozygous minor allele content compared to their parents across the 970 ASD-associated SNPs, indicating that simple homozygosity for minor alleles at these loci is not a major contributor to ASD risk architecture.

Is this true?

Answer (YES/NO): NO